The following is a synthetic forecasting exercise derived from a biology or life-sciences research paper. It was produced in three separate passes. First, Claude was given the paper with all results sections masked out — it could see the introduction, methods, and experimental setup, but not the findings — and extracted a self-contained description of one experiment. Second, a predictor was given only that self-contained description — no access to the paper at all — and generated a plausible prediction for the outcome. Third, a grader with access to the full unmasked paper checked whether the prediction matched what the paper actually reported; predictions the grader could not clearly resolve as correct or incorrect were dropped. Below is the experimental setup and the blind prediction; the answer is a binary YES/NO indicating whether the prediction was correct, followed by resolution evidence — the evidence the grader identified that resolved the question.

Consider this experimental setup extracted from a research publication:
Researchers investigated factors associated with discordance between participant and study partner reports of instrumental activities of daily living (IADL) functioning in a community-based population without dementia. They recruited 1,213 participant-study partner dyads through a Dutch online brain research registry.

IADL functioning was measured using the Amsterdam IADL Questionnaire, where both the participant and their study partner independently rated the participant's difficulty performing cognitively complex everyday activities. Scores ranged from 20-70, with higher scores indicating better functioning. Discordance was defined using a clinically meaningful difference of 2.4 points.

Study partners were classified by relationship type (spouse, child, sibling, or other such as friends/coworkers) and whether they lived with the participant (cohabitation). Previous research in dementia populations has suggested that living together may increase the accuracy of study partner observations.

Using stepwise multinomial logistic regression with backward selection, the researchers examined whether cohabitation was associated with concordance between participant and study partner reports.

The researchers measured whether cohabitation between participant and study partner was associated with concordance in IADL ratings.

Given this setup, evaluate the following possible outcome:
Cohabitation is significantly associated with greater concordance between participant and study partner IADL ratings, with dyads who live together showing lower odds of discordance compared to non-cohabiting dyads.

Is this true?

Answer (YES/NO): NO